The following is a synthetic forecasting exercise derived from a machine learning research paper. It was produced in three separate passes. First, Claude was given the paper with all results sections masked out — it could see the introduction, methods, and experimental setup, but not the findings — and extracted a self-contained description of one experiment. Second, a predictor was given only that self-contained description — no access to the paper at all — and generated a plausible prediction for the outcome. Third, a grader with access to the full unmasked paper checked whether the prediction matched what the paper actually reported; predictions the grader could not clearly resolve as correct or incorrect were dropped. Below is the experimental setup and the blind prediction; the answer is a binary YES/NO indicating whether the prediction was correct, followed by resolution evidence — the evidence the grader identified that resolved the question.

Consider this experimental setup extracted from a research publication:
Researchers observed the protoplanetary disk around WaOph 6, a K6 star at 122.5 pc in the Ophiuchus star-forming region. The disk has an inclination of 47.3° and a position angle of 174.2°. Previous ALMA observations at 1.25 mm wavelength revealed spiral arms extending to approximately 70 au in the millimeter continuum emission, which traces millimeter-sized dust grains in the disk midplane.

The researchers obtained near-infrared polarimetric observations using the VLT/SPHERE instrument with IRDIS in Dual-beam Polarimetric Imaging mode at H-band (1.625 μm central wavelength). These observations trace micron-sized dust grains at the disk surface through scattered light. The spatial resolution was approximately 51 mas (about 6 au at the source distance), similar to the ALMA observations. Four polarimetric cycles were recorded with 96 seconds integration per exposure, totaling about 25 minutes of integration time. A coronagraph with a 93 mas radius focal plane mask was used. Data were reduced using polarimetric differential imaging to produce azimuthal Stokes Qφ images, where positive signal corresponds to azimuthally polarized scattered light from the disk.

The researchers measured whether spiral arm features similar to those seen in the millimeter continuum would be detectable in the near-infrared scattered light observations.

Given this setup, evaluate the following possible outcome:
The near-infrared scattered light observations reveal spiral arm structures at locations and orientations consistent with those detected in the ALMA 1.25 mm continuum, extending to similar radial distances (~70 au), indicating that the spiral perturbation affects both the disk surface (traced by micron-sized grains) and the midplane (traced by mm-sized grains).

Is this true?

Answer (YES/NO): NO